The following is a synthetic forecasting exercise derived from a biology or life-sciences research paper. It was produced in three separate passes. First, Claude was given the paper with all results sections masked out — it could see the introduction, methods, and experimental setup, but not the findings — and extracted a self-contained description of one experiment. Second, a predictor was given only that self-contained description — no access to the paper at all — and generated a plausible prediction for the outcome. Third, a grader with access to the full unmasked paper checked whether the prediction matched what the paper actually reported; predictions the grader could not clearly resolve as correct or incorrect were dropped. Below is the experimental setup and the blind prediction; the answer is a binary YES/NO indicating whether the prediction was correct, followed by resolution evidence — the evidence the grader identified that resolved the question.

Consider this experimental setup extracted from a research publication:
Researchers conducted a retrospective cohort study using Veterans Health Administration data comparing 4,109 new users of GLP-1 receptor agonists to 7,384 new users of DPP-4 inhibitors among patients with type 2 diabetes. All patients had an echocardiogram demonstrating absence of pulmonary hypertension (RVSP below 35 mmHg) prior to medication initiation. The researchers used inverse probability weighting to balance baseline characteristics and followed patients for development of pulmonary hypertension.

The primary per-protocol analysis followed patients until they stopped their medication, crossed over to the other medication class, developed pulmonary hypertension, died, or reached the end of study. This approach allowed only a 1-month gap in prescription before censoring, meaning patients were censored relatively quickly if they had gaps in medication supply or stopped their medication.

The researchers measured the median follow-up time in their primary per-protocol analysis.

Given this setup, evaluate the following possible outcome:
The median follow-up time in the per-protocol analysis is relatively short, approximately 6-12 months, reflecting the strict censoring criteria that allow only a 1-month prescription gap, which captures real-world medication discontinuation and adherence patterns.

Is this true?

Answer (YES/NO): NO